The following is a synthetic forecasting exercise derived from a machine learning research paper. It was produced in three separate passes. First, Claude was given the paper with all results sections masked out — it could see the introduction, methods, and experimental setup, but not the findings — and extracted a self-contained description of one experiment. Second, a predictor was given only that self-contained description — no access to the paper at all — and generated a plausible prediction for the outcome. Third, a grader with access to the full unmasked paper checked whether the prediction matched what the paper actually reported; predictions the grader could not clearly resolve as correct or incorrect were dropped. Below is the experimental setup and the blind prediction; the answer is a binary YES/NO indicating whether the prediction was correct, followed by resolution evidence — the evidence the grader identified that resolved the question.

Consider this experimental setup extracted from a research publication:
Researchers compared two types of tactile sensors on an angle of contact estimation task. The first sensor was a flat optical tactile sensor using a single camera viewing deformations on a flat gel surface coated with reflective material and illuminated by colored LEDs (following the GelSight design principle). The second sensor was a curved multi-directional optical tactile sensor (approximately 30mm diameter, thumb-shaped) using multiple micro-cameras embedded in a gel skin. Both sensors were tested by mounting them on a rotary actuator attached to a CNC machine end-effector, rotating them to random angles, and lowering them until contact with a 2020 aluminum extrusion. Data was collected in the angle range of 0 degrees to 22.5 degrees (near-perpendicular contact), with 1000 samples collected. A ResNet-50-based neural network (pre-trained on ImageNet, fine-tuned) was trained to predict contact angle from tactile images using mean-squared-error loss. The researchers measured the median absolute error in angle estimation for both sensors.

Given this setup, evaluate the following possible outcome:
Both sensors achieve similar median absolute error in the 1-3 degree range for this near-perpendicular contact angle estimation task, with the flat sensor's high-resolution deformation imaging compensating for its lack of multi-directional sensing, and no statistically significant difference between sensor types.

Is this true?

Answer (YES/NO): NO